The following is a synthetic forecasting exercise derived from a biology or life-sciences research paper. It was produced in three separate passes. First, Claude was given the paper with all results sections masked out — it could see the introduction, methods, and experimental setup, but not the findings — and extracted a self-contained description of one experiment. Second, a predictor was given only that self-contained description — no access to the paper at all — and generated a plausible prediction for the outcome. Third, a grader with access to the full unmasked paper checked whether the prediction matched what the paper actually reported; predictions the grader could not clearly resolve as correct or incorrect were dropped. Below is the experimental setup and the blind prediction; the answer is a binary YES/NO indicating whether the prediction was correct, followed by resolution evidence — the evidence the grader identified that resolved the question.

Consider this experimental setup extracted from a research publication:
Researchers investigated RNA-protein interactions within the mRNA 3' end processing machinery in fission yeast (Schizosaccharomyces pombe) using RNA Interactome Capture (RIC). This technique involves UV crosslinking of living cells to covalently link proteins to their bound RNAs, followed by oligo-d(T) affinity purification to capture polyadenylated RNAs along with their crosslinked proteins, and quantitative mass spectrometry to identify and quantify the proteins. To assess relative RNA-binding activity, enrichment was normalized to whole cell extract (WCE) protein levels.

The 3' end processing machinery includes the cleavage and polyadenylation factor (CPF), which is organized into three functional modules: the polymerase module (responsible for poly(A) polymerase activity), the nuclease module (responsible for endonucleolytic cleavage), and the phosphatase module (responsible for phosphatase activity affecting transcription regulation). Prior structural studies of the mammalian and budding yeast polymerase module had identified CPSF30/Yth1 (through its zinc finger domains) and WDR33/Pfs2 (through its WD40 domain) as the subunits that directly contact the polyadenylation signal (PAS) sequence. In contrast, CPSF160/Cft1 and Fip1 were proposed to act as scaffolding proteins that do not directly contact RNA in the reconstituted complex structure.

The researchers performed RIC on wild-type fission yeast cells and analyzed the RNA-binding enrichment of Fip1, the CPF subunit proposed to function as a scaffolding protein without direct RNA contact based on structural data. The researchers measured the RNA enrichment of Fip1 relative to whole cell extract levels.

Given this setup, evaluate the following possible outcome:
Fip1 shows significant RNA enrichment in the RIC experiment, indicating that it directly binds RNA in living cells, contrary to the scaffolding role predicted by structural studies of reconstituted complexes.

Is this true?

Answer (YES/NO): YES